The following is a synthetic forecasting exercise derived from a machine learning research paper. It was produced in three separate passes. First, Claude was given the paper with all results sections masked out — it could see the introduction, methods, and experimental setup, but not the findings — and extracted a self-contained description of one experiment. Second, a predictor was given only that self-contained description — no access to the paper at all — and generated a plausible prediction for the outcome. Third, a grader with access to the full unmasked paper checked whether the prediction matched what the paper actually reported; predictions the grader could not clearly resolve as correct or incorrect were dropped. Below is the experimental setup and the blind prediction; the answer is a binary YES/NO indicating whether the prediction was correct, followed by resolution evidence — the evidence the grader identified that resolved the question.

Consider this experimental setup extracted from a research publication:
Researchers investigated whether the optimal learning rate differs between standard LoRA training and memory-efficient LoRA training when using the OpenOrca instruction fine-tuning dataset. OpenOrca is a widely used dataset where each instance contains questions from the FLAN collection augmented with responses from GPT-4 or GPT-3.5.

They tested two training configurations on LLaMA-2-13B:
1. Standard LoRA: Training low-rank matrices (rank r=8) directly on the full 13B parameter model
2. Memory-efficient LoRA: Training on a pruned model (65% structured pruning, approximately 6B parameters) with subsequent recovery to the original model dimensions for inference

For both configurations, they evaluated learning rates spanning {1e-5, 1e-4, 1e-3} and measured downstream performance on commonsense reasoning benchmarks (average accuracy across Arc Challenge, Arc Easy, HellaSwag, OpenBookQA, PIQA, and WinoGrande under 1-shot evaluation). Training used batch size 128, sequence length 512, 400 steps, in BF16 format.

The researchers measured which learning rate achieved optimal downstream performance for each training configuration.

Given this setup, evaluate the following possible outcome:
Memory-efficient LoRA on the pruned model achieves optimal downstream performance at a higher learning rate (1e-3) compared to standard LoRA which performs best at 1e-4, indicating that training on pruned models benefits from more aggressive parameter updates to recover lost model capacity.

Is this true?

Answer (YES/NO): NO